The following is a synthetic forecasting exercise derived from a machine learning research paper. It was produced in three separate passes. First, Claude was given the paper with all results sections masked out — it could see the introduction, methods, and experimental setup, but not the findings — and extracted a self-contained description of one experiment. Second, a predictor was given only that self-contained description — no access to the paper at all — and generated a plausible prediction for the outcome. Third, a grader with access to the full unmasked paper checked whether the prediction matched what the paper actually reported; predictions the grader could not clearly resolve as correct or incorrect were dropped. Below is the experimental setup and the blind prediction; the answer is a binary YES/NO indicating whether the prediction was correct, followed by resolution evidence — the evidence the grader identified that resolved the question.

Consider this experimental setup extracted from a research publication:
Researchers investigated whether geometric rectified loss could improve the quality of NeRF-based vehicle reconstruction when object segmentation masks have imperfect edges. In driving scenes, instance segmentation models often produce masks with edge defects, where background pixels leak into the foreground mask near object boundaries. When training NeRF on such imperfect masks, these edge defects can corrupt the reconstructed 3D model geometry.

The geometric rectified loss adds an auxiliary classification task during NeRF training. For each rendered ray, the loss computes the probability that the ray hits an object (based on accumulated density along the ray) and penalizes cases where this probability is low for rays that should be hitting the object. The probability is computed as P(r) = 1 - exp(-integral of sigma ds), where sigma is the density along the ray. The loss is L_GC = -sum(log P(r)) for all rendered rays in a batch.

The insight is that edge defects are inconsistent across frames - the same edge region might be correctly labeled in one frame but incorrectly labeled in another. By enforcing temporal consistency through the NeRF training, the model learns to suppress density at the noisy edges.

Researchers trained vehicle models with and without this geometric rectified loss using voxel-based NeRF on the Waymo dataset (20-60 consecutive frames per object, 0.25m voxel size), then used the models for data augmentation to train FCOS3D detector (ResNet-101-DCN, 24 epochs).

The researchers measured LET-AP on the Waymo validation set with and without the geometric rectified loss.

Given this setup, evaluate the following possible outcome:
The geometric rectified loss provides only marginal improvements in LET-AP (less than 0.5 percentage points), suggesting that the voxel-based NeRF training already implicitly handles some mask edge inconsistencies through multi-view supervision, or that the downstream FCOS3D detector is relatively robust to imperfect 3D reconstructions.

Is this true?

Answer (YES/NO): NO